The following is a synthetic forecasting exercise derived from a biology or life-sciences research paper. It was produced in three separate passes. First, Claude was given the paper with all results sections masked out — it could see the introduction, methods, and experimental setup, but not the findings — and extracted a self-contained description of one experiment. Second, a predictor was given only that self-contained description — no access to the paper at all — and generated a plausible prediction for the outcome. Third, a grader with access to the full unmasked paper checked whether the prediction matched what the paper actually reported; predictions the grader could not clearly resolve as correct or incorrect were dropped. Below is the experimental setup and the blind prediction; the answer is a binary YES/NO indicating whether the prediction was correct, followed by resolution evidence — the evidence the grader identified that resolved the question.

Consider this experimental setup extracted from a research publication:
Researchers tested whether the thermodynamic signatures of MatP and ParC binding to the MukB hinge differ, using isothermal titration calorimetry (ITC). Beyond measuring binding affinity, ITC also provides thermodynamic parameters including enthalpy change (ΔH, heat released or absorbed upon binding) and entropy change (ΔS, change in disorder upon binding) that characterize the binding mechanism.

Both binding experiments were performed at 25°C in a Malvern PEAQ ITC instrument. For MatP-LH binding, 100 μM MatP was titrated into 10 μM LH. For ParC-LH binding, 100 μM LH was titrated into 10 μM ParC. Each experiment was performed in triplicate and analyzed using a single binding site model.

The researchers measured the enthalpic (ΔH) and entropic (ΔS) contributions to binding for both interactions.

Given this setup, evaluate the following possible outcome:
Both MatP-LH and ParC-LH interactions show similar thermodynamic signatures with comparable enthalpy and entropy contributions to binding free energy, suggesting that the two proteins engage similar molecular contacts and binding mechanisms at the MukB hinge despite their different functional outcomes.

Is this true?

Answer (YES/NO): NO